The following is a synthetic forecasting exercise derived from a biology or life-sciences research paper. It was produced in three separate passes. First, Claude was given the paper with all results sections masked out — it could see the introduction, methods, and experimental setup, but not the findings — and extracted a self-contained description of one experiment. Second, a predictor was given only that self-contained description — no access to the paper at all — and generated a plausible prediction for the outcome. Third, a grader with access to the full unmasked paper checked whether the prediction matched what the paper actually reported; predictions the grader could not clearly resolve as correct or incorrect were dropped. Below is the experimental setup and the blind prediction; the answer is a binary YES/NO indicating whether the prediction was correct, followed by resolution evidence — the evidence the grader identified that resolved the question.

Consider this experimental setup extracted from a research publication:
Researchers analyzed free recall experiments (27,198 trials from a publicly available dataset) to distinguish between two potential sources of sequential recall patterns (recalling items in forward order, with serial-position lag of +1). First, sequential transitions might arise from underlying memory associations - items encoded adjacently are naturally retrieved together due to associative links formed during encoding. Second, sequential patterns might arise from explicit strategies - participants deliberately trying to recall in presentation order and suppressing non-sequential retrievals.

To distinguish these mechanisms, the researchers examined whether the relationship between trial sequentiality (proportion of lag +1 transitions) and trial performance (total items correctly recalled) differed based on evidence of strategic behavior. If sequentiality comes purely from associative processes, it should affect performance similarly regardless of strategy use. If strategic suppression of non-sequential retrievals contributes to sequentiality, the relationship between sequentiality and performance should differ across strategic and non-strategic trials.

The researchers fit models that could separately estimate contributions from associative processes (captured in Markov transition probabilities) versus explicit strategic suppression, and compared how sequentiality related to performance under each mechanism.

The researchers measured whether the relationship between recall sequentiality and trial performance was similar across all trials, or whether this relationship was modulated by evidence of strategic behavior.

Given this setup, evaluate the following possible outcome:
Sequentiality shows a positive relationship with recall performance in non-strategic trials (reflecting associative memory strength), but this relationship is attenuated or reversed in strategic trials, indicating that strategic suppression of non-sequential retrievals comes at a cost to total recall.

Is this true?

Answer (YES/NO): NO